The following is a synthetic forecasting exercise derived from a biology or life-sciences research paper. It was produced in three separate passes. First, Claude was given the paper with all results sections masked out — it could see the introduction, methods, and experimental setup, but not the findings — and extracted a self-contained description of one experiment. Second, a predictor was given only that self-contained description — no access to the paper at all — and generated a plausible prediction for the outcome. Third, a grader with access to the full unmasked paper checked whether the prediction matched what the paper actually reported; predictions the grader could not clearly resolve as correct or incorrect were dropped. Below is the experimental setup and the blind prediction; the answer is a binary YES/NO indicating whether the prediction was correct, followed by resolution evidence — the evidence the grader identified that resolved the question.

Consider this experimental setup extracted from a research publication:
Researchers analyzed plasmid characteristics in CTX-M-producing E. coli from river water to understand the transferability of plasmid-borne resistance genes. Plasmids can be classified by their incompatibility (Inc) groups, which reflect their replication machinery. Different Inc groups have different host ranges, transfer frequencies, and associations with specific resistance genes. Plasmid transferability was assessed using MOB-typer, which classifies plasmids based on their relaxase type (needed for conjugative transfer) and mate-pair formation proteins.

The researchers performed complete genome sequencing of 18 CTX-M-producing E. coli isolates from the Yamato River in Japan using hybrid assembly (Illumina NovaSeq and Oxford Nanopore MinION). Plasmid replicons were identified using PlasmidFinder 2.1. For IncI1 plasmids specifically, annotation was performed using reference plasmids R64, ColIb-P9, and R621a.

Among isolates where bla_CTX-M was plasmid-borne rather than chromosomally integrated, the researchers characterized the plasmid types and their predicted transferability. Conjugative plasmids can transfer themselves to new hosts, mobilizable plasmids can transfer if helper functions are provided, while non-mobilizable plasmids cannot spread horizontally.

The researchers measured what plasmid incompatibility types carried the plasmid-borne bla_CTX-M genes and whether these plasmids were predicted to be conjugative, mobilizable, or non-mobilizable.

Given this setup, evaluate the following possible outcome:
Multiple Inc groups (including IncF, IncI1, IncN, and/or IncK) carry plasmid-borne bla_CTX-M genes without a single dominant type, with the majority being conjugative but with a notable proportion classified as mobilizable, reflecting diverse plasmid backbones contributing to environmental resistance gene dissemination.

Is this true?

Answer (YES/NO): NO